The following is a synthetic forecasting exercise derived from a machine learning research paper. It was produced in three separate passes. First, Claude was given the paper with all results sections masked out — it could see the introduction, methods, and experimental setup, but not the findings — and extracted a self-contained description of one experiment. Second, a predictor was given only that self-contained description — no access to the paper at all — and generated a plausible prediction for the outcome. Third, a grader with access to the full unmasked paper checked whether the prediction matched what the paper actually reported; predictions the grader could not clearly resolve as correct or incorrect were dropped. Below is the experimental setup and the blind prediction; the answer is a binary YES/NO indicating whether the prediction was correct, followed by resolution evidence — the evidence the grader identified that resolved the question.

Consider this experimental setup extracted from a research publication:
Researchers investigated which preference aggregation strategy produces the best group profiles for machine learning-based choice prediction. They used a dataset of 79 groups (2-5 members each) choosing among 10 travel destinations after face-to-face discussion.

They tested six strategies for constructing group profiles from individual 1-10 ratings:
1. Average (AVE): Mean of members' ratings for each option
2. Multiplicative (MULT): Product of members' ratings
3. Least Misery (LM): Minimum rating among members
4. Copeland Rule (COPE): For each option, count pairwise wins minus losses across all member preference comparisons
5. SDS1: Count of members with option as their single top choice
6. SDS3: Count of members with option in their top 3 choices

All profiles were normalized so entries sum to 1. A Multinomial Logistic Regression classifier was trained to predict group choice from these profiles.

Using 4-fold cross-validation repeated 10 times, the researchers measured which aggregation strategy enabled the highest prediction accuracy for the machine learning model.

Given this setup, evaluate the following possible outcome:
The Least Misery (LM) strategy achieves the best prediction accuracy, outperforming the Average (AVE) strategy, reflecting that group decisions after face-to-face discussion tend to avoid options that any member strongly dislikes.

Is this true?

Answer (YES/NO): NO